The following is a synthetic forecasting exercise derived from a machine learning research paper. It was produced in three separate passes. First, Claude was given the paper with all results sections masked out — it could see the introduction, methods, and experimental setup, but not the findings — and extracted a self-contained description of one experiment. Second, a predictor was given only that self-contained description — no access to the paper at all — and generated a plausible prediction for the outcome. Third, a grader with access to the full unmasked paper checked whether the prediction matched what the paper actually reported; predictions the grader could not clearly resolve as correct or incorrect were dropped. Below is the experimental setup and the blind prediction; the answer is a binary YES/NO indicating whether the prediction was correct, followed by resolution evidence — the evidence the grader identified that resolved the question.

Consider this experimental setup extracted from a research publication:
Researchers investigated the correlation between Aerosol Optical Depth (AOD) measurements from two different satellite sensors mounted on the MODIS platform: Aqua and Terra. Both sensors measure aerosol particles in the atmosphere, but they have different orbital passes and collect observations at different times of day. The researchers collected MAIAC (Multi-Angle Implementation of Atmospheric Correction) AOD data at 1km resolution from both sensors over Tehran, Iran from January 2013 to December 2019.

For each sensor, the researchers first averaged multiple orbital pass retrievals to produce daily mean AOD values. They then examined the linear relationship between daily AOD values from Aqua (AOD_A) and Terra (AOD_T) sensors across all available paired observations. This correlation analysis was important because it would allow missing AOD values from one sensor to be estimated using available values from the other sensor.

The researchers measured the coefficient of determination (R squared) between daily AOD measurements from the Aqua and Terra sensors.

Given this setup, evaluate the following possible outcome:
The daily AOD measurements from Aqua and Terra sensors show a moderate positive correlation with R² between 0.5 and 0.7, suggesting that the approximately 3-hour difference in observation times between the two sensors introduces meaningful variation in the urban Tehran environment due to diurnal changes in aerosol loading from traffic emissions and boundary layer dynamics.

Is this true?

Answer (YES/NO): NO